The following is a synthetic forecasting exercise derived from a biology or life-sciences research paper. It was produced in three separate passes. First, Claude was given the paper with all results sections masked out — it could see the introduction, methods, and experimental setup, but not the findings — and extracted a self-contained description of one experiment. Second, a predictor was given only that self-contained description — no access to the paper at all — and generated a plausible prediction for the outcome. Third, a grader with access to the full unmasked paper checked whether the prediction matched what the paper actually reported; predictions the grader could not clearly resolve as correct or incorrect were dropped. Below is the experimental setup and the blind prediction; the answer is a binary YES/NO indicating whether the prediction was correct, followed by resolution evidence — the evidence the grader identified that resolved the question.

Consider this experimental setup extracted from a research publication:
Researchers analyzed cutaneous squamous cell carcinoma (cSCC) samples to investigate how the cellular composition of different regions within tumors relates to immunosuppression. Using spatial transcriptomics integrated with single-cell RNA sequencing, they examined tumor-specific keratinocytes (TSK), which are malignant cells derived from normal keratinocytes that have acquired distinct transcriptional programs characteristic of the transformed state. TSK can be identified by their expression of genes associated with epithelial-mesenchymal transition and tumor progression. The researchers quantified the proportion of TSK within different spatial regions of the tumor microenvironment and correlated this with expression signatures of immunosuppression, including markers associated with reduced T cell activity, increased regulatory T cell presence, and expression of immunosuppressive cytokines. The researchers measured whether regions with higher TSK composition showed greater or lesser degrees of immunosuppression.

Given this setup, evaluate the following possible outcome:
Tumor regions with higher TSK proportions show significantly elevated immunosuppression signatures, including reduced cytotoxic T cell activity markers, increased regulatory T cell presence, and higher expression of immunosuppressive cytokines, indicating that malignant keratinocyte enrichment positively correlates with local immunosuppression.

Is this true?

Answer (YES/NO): YES